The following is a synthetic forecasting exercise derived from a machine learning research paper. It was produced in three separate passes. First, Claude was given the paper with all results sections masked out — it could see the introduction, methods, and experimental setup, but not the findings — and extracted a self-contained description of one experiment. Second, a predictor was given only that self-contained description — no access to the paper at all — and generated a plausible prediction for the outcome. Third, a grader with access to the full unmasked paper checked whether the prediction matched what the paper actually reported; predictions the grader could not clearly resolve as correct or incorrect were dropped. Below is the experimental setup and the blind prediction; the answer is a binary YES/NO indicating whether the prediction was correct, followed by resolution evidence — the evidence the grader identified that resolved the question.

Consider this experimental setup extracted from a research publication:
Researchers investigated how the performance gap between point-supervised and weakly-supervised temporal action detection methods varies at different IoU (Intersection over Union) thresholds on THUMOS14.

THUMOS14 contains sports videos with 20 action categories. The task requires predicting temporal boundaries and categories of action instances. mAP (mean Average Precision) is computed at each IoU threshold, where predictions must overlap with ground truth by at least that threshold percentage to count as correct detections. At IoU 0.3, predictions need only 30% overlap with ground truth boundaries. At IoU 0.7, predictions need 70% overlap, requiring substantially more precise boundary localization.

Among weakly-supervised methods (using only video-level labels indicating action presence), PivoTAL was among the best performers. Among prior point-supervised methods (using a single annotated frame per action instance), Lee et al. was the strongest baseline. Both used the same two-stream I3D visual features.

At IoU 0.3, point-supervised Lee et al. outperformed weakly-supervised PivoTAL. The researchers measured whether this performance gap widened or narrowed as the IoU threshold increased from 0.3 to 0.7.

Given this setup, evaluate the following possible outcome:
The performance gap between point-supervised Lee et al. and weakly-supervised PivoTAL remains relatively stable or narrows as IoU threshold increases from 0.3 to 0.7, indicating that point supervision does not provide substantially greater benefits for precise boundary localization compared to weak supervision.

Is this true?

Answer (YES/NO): NO